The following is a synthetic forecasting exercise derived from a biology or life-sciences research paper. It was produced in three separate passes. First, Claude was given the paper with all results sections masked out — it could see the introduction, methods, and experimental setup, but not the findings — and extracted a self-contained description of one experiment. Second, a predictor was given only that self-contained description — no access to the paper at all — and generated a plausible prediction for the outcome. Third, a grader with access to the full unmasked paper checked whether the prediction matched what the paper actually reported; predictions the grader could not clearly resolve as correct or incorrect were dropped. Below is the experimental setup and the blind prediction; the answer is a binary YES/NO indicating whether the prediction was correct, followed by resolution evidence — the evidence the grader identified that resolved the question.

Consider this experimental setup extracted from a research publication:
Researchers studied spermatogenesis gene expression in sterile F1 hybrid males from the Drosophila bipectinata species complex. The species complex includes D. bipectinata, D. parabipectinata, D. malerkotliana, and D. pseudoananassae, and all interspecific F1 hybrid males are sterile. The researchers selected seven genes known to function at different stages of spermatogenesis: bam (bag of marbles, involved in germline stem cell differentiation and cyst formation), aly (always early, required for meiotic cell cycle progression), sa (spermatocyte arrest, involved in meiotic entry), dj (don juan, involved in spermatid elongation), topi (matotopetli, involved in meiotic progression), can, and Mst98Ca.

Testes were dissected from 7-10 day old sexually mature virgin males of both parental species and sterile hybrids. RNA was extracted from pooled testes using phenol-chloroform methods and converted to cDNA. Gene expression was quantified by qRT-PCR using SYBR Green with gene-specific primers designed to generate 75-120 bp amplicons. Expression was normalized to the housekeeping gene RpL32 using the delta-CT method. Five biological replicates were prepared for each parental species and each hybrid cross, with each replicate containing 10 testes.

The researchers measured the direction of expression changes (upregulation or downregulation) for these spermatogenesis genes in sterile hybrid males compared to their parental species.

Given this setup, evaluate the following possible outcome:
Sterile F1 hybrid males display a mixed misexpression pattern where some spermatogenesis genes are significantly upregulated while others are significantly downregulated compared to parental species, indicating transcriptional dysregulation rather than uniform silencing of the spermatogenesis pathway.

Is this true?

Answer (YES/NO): NO